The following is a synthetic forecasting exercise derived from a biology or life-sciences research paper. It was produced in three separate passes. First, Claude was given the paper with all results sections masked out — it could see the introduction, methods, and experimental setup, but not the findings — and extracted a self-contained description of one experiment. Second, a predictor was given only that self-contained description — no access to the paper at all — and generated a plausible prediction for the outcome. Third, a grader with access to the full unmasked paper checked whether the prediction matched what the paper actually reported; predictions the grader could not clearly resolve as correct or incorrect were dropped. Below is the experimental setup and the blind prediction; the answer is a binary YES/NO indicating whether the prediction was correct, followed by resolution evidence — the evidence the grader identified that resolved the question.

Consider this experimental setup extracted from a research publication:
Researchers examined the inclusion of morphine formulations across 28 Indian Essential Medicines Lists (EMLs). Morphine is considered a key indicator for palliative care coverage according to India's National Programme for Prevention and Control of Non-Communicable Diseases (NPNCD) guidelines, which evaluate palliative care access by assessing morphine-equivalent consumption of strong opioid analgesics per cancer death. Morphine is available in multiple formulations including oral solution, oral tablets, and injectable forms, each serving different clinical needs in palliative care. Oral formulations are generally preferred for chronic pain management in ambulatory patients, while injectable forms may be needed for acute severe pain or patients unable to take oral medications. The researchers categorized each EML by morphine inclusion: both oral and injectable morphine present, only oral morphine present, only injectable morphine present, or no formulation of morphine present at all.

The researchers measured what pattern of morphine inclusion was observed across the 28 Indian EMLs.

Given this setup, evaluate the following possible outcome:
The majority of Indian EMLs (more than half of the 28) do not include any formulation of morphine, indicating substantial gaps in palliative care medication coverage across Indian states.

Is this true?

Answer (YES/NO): NO